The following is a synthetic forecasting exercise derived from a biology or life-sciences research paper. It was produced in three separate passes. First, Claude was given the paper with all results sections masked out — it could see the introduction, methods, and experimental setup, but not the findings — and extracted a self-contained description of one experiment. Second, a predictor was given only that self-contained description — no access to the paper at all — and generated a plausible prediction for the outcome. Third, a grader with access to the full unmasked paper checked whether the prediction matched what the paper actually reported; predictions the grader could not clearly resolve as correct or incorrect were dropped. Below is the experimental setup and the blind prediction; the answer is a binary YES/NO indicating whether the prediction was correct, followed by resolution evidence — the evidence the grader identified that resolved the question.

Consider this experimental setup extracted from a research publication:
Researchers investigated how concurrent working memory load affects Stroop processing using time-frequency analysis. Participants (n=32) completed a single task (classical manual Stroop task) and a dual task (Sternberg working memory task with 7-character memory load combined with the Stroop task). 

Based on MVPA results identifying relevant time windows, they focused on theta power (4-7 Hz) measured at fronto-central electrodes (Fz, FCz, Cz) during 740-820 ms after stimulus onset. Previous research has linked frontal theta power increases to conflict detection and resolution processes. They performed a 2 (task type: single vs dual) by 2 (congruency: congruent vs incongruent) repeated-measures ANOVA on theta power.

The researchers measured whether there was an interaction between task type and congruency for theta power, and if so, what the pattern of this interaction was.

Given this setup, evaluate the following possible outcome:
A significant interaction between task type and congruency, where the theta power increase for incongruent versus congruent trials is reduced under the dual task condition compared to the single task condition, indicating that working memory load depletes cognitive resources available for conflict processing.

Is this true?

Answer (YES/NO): YES